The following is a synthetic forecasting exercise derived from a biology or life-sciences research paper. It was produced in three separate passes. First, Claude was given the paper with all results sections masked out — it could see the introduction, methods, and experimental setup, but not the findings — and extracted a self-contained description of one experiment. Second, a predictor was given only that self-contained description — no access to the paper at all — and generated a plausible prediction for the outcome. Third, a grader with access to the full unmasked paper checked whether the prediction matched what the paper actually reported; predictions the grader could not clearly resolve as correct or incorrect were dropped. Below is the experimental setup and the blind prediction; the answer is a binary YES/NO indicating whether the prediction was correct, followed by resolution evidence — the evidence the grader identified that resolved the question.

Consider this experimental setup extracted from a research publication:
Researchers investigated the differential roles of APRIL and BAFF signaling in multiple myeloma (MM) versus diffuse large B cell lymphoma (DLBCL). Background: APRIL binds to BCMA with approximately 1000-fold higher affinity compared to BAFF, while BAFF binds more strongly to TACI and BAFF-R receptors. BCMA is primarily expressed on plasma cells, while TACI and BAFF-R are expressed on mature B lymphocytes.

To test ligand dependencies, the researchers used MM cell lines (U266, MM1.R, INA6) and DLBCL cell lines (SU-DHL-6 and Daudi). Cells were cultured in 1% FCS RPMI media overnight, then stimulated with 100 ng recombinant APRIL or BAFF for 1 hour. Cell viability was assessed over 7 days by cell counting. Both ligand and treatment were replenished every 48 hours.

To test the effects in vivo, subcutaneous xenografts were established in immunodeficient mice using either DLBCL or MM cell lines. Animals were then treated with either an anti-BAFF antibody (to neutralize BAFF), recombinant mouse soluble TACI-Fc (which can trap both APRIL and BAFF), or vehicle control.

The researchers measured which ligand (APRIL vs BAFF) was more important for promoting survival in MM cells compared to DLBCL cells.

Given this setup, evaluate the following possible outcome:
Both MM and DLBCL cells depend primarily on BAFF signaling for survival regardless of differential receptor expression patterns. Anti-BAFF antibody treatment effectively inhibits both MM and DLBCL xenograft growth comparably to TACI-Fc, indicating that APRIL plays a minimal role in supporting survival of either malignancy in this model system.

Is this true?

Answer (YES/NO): NO